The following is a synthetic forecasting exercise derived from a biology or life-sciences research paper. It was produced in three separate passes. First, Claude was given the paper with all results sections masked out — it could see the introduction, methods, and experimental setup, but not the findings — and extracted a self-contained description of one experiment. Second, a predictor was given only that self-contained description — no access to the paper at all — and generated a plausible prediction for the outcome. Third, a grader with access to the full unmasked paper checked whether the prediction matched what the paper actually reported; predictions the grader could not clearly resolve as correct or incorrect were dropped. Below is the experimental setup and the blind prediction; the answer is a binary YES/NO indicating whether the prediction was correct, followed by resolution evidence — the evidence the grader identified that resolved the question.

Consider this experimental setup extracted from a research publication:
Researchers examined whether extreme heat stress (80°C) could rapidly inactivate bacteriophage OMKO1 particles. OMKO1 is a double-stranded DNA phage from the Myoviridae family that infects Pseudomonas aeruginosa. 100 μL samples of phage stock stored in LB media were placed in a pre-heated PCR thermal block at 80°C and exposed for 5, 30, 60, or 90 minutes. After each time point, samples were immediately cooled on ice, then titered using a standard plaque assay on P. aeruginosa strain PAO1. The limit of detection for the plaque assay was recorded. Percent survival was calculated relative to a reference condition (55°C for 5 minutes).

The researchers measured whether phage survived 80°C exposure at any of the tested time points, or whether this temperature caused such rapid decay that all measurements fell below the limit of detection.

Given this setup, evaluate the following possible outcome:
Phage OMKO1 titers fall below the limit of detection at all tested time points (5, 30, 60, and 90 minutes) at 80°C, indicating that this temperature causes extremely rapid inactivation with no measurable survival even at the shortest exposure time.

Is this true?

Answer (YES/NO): YES